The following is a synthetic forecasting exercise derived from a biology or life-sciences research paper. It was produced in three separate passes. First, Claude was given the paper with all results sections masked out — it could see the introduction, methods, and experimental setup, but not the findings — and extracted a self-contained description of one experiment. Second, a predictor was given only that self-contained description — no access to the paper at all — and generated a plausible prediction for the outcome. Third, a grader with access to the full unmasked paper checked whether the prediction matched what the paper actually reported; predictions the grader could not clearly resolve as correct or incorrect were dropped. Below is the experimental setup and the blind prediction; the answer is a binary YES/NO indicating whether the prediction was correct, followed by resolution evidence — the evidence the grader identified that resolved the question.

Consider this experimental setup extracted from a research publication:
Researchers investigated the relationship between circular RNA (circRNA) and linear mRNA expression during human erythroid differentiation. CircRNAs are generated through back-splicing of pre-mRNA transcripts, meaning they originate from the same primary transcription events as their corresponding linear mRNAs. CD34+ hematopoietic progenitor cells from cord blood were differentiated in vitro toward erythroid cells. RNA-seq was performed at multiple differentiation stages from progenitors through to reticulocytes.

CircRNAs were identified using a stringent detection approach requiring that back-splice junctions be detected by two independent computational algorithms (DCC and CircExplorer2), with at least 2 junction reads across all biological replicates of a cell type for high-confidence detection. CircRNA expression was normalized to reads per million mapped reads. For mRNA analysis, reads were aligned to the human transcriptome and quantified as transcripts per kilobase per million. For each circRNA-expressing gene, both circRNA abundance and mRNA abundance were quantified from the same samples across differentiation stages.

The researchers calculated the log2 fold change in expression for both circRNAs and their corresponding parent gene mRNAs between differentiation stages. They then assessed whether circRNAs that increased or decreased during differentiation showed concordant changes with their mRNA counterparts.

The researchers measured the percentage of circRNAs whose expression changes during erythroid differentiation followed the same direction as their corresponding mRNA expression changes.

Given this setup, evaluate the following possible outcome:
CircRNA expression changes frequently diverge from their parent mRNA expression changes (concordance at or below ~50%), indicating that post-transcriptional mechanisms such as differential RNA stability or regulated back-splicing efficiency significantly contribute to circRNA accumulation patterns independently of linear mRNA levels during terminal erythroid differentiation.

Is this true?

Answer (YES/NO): YES